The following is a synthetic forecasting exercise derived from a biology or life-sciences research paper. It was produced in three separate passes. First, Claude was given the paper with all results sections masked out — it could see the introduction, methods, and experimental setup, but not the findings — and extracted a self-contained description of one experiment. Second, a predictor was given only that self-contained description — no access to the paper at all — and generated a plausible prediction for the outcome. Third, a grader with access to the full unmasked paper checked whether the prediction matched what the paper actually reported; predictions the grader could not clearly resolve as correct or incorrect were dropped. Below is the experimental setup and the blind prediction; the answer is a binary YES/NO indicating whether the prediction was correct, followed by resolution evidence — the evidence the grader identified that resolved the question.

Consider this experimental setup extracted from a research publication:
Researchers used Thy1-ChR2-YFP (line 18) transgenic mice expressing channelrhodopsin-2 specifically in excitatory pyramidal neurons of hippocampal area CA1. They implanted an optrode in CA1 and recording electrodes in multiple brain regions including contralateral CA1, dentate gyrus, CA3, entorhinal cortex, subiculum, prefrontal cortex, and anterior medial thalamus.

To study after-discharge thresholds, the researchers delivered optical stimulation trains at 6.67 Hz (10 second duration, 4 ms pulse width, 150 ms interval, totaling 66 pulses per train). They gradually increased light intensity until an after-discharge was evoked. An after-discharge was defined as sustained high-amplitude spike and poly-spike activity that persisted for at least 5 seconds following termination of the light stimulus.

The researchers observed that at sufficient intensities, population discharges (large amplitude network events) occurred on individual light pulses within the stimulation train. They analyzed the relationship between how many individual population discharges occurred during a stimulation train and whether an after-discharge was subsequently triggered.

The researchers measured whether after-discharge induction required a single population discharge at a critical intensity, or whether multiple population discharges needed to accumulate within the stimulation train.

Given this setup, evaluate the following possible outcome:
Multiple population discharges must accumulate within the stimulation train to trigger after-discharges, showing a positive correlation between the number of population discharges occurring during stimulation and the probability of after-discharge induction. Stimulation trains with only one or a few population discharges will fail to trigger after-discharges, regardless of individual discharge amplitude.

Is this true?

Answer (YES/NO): YES